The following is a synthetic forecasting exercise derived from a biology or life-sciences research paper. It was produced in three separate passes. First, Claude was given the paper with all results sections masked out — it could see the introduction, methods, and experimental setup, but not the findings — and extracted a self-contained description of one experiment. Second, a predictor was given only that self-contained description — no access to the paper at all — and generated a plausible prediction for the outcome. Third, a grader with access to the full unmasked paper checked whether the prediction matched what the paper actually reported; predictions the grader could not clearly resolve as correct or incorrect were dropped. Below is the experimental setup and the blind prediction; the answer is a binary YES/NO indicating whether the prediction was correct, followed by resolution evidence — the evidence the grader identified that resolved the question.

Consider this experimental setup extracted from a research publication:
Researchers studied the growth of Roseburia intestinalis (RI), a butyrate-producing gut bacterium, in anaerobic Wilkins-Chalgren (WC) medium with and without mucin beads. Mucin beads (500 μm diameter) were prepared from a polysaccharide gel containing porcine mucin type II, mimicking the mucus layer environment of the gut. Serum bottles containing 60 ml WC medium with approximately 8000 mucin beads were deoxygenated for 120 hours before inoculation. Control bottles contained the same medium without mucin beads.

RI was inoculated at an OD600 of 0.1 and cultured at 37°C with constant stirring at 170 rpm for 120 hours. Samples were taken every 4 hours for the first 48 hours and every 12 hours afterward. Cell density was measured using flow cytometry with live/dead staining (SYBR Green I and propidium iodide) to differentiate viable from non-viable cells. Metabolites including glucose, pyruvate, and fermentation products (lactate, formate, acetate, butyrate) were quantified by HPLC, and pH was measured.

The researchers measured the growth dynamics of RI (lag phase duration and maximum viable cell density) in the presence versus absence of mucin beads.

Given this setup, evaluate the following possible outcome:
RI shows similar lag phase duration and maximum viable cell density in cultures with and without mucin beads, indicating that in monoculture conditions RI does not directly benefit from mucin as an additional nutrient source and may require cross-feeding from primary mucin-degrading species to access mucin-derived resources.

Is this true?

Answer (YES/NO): NO